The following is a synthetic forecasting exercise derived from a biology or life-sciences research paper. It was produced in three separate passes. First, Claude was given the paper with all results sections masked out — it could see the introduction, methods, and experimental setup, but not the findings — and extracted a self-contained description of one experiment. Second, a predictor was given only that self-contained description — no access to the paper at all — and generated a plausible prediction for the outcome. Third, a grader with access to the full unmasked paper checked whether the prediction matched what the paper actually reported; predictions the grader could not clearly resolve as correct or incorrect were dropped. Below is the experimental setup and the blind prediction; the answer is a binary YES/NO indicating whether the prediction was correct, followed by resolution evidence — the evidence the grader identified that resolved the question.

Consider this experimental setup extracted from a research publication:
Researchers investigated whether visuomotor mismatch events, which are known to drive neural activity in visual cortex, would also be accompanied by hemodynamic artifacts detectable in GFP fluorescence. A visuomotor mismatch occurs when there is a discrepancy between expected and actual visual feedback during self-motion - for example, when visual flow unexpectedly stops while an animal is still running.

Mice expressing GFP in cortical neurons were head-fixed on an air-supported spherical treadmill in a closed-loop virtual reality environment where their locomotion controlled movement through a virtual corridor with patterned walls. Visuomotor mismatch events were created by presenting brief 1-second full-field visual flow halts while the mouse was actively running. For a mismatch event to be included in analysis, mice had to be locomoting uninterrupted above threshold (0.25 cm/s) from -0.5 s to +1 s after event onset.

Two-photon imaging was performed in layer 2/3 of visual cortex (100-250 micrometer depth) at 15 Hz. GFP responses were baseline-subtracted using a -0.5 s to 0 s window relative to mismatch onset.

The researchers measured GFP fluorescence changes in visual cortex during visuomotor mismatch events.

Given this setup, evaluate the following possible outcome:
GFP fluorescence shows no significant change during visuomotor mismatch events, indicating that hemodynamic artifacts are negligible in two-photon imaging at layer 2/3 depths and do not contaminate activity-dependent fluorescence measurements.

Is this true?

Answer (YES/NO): NO